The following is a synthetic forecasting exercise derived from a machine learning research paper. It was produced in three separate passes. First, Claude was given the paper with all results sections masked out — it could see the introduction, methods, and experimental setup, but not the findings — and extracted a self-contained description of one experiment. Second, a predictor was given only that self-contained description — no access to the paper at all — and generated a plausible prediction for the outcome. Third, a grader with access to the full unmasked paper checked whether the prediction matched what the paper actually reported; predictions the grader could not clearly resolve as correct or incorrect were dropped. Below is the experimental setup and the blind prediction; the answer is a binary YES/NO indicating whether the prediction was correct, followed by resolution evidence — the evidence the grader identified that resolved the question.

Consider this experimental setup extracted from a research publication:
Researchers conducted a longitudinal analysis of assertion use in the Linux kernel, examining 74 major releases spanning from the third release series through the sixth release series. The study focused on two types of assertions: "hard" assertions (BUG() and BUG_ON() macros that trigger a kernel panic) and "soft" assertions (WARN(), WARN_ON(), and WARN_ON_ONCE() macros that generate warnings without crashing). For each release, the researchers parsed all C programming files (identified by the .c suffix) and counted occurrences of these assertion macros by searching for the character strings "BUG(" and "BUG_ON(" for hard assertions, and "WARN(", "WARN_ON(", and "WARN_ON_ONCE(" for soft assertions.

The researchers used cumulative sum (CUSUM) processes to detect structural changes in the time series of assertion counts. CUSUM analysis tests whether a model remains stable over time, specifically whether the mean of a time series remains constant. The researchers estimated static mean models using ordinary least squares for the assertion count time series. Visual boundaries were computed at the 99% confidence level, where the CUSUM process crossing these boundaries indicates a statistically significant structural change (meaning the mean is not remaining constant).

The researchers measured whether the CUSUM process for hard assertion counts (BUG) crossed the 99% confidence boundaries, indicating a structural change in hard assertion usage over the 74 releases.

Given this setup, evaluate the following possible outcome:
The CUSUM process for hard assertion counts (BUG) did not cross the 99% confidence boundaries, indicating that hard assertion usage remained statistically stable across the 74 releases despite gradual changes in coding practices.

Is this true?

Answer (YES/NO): NO